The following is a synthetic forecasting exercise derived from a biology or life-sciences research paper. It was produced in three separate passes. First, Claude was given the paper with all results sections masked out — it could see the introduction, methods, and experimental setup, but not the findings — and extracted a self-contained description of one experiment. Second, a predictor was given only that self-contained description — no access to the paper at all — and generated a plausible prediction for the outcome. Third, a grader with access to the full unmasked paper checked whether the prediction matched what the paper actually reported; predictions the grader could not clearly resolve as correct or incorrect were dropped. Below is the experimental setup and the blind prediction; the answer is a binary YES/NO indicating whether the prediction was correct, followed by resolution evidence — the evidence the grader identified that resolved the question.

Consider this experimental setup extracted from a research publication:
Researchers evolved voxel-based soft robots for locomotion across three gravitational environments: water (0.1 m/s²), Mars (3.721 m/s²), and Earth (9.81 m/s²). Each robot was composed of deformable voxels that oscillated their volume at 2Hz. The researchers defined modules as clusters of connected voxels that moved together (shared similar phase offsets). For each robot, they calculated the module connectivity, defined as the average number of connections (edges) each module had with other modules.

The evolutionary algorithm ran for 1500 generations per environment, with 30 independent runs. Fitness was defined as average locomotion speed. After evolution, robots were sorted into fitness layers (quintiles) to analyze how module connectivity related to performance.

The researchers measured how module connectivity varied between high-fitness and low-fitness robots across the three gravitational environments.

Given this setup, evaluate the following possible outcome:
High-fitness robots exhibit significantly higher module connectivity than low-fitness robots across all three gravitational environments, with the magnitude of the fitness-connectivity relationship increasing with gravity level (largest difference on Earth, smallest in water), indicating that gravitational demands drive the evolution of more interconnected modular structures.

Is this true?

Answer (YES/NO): NO